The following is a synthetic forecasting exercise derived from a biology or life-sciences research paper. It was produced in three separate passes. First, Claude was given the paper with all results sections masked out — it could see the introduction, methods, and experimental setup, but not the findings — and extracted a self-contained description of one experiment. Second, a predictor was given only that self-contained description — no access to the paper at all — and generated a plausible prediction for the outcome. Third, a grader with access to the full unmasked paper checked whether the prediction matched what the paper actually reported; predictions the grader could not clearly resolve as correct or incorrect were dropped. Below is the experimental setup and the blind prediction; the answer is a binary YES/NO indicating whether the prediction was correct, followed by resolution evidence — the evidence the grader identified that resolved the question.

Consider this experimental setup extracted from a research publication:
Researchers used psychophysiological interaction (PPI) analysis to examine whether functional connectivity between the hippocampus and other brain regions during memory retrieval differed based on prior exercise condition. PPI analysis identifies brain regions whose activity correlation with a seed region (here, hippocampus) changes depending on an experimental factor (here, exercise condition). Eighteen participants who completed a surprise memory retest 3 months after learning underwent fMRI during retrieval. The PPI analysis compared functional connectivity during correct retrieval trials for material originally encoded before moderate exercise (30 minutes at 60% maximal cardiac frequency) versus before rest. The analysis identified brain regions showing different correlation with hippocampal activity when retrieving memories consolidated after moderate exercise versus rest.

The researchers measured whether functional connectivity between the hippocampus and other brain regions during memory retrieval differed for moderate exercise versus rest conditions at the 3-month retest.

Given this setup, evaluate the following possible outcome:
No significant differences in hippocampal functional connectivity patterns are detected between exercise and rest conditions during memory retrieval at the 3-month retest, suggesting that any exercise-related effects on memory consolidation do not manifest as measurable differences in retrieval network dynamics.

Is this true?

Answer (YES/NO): NO